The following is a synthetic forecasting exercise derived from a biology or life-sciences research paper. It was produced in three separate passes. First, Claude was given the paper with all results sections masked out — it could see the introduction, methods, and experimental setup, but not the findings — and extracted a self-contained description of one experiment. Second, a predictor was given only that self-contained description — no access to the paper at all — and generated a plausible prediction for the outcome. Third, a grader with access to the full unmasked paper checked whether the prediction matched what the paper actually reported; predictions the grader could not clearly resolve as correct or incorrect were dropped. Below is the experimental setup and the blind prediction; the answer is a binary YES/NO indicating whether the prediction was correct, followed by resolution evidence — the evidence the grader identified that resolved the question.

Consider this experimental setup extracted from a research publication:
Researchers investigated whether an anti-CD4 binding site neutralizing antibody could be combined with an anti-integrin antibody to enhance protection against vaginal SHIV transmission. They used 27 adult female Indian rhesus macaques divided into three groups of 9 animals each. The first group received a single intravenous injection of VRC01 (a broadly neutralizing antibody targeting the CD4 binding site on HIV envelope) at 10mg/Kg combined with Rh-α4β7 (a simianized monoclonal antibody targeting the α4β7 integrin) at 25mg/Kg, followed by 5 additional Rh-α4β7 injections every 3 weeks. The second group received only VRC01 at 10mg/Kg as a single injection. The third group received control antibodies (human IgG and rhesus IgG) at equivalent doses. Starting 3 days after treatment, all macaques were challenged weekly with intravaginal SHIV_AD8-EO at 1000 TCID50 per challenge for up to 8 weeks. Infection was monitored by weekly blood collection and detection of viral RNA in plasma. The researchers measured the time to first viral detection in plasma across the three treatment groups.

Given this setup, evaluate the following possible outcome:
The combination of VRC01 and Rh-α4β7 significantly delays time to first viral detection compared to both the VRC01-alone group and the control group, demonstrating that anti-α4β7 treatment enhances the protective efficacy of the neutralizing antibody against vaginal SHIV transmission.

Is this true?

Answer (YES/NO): NO